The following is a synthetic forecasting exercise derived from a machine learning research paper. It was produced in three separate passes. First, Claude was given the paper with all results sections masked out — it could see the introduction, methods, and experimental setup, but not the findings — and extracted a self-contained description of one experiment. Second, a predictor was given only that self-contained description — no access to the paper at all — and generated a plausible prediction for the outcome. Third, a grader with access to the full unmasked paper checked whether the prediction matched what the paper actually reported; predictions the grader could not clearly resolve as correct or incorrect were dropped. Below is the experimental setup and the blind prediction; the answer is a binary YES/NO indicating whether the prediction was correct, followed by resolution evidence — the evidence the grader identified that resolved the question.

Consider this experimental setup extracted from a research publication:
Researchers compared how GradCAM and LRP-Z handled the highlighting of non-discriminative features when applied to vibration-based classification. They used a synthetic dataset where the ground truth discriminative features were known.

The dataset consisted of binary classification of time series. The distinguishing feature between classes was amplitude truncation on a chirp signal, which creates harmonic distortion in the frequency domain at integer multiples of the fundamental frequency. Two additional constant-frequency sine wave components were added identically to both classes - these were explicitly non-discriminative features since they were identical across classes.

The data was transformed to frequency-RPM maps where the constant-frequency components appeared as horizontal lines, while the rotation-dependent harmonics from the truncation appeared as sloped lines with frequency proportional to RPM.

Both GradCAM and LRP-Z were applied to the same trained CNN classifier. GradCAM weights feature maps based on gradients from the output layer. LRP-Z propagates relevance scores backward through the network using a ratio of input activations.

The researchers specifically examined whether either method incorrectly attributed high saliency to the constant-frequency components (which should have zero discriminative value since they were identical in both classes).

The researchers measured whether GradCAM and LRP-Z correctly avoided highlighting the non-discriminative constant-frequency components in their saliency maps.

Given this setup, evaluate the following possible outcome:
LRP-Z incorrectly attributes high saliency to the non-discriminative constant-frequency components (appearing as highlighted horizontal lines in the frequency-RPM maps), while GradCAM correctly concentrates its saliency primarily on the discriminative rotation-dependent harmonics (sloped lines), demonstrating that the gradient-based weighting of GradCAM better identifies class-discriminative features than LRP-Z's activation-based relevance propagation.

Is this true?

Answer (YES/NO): YES